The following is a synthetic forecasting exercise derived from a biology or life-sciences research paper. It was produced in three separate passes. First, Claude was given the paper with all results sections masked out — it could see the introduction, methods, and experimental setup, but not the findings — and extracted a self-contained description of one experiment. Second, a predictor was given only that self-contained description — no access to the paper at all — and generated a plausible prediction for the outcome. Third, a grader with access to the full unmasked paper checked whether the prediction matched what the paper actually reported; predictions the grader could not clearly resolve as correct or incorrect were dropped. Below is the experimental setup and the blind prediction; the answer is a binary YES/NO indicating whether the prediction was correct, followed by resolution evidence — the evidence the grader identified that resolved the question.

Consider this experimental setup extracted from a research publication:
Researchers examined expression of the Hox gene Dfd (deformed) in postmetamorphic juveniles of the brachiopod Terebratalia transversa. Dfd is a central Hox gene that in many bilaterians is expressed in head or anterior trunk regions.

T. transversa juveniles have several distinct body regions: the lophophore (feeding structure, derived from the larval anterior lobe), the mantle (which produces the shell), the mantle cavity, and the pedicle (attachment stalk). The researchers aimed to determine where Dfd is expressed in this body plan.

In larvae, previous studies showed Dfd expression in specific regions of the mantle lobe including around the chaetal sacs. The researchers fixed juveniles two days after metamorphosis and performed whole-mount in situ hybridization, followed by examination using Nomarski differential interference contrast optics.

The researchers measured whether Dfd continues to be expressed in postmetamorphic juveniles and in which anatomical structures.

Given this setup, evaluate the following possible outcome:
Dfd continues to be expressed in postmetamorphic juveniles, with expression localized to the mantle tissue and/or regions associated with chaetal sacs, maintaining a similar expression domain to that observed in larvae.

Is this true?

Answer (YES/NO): NO